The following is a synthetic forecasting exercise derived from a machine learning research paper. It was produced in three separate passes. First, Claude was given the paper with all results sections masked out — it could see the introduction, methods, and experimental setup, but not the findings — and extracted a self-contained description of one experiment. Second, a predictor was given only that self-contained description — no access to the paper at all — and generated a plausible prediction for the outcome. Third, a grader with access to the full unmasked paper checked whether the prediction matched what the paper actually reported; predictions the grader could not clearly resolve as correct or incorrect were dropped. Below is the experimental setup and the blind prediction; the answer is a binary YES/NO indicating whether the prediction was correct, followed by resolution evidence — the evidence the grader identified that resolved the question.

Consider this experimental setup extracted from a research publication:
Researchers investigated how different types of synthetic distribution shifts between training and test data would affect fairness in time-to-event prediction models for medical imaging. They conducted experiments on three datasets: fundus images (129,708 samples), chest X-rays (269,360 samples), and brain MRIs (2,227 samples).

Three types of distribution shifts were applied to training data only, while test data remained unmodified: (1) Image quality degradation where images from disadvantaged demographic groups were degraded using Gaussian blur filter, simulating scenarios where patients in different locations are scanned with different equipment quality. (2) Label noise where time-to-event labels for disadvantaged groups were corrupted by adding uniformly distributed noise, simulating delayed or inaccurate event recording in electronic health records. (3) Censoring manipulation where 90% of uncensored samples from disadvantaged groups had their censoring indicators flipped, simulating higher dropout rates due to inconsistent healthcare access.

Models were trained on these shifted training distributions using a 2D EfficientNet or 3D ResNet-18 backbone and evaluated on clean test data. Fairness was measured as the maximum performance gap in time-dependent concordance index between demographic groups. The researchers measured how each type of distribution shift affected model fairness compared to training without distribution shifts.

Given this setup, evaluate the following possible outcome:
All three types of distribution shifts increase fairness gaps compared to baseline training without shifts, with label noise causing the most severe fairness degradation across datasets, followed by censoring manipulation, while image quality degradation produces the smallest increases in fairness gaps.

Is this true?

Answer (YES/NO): NO